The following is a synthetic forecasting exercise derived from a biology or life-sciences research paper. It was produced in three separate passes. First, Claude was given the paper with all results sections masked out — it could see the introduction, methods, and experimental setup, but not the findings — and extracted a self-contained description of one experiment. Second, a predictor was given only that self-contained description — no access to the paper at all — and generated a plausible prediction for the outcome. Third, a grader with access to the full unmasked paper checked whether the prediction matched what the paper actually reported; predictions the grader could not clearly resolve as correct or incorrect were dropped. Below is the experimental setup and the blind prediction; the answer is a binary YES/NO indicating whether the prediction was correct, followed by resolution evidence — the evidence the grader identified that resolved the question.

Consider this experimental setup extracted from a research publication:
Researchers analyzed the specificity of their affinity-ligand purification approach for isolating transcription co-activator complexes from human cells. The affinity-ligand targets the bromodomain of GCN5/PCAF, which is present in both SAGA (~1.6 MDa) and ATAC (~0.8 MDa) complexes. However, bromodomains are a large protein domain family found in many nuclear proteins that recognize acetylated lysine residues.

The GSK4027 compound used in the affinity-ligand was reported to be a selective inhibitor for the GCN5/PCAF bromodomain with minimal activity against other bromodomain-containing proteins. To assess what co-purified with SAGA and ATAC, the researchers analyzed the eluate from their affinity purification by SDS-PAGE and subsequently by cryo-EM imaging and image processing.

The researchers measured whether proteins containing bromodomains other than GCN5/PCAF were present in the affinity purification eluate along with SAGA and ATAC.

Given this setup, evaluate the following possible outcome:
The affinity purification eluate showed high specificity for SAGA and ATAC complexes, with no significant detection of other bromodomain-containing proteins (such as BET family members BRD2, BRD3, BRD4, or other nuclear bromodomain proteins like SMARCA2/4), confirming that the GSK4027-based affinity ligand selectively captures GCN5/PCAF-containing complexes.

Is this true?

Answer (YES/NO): NO